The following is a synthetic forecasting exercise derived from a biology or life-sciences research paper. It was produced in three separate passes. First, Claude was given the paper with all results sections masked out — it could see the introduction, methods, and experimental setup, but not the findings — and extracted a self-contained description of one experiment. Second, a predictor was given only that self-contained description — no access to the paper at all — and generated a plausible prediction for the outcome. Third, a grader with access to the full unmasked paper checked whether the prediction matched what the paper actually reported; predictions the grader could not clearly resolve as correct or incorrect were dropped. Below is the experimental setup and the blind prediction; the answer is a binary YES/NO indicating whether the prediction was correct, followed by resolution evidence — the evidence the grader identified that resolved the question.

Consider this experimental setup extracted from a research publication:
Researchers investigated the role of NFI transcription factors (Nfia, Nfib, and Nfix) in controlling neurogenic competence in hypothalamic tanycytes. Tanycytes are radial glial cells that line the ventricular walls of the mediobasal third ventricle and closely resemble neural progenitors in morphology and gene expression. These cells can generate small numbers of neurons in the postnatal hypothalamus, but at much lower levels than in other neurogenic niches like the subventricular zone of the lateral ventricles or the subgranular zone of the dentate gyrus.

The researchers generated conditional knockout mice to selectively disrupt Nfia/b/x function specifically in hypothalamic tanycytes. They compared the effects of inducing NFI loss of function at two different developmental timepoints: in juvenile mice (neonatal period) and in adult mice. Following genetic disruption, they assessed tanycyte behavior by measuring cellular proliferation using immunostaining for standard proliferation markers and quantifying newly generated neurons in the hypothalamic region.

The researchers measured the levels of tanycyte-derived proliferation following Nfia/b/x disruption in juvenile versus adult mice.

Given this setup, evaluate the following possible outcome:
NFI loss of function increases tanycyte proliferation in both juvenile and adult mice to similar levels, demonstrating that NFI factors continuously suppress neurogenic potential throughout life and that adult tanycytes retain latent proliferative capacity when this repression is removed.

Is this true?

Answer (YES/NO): NO